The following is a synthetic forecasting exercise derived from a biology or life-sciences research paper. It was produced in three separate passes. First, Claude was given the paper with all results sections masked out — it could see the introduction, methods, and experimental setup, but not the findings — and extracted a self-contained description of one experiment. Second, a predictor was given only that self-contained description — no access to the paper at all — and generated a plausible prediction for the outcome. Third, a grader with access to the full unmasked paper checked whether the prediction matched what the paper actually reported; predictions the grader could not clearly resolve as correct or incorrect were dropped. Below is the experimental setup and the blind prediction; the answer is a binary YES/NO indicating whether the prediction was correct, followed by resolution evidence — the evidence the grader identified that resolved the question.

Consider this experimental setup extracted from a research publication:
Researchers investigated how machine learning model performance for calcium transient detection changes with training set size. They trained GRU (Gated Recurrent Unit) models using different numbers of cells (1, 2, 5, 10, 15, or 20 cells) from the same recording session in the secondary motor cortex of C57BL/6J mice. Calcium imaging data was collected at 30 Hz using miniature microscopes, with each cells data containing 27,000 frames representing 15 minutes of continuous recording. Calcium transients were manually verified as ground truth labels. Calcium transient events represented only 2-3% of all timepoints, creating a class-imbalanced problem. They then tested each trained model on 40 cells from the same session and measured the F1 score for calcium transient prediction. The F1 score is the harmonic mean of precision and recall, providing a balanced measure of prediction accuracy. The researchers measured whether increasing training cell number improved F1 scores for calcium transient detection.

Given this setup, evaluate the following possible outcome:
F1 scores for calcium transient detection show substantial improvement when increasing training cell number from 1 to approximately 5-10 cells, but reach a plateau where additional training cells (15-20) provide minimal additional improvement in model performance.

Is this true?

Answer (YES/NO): YES